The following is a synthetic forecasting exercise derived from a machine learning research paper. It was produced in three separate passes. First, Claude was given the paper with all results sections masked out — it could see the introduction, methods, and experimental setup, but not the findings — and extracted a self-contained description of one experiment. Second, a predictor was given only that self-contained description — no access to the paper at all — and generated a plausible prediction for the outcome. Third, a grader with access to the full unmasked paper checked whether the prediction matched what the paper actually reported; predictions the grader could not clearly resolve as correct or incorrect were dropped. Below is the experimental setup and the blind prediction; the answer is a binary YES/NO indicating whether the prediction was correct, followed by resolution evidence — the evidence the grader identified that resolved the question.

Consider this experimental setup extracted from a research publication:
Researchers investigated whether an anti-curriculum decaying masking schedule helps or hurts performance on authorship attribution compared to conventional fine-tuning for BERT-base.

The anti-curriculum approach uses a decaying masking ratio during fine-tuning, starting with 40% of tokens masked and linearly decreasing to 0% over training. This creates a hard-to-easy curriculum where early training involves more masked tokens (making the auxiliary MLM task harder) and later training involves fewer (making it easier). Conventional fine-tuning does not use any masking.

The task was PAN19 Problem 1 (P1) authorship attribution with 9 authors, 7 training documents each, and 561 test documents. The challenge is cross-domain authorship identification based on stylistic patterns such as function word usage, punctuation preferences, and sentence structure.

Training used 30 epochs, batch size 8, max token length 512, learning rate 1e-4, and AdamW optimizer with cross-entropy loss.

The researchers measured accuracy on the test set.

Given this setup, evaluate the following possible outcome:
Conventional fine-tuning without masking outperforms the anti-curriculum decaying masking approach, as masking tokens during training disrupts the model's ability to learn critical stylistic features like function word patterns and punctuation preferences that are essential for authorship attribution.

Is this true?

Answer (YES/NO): YES